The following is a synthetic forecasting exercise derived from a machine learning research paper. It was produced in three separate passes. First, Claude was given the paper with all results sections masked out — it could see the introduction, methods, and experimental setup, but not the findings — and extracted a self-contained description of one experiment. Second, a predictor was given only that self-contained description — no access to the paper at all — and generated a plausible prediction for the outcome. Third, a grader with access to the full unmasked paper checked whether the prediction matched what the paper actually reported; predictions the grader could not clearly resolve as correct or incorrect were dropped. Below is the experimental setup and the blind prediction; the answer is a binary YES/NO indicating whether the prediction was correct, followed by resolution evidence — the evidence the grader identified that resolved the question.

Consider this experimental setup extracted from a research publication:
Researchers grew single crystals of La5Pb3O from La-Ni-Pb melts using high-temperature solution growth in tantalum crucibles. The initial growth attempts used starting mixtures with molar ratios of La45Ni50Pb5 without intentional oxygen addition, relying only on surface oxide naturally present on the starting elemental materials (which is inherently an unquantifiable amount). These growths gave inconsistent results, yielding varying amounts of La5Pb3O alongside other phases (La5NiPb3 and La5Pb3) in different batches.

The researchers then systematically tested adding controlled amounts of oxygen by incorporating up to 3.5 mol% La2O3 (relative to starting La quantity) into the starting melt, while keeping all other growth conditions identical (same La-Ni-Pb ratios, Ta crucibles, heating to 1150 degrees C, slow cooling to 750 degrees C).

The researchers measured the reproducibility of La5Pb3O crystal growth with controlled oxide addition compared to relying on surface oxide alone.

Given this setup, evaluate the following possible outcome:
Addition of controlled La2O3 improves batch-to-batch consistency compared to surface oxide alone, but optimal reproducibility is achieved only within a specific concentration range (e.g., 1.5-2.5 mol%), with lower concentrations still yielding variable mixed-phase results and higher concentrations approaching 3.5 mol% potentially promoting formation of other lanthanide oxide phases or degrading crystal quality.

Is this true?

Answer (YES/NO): NO